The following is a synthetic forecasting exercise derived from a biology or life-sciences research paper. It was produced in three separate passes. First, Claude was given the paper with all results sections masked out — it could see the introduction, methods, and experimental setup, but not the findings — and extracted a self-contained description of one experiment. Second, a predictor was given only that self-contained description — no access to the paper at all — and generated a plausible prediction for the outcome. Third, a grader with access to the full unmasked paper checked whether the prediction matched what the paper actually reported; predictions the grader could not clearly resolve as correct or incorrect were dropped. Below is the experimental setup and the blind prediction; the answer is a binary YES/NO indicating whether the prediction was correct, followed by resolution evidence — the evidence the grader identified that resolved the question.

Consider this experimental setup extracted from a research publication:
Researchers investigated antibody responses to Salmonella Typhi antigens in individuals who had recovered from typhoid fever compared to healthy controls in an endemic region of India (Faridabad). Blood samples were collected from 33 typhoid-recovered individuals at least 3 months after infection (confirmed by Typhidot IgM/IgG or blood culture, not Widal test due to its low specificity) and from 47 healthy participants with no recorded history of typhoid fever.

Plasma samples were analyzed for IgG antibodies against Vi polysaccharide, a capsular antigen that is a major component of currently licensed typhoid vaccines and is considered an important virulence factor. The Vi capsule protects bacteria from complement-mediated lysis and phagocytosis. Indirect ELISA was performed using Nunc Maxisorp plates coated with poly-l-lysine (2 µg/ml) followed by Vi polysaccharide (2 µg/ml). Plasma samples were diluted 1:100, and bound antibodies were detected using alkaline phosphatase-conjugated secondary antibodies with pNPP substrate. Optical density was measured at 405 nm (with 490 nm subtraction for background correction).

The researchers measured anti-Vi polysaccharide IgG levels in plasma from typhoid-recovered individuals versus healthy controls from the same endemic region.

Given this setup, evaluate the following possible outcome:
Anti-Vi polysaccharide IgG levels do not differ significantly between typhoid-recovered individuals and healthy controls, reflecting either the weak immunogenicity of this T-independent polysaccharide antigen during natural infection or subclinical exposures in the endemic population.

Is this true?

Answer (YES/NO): YES